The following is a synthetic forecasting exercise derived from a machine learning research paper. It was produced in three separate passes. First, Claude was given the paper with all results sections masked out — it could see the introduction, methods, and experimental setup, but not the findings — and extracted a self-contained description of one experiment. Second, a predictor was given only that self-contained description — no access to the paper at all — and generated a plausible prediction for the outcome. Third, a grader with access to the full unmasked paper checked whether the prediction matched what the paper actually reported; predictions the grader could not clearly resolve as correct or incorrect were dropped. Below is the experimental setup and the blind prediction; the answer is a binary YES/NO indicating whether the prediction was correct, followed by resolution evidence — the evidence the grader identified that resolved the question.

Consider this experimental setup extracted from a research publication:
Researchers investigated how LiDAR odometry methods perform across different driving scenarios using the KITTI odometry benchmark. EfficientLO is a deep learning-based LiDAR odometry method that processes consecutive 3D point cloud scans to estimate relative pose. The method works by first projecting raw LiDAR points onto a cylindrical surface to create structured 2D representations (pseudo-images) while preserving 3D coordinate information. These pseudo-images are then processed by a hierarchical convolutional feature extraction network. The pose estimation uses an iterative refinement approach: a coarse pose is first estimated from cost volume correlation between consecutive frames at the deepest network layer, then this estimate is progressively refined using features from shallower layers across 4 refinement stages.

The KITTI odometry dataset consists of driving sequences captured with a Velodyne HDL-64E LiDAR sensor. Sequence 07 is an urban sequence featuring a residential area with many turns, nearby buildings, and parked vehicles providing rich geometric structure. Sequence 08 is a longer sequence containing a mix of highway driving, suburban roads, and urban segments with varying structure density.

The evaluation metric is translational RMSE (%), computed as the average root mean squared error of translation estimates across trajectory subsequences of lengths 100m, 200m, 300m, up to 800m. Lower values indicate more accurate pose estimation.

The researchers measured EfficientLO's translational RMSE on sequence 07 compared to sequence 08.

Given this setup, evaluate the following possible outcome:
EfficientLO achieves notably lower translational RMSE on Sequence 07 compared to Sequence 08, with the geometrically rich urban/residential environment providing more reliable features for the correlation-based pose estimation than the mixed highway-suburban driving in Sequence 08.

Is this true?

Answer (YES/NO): YES